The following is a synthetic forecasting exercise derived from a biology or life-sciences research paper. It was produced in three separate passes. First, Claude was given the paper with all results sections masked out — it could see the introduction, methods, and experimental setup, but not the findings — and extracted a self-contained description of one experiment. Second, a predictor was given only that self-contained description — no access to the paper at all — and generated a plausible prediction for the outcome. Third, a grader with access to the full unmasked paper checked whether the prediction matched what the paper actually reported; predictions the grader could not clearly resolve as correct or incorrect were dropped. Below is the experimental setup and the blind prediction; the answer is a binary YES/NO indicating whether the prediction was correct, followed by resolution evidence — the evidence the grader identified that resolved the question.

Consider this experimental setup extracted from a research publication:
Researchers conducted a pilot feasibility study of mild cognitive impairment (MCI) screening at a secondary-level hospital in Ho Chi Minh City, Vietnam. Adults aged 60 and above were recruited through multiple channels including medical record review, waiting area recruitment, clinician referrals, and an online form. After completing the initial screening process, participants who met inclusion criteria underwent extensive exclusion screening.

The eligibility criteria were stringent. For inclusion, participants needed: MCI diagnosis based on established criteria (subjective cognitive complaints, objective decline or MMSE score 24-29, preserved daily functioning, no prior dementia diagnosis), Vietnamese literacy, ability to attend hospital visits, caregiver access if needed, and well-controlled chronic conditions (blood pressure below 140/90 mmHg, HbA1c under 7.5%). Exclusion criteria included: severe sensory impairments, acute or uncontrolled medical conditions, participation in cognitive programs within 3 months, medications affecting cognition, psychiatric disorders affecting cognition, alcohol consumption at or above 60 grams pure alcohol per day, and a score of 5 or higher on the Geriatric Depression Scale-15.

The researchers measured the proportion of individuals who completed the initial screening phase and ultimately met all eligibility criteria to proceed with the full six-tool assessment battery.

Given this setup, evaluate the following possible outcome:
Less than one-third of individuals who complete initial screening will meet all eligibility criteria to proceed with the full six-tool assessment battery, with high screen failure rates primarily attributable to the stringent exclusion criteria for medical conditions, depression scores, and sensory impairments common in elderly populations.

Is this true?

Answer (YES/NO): YES